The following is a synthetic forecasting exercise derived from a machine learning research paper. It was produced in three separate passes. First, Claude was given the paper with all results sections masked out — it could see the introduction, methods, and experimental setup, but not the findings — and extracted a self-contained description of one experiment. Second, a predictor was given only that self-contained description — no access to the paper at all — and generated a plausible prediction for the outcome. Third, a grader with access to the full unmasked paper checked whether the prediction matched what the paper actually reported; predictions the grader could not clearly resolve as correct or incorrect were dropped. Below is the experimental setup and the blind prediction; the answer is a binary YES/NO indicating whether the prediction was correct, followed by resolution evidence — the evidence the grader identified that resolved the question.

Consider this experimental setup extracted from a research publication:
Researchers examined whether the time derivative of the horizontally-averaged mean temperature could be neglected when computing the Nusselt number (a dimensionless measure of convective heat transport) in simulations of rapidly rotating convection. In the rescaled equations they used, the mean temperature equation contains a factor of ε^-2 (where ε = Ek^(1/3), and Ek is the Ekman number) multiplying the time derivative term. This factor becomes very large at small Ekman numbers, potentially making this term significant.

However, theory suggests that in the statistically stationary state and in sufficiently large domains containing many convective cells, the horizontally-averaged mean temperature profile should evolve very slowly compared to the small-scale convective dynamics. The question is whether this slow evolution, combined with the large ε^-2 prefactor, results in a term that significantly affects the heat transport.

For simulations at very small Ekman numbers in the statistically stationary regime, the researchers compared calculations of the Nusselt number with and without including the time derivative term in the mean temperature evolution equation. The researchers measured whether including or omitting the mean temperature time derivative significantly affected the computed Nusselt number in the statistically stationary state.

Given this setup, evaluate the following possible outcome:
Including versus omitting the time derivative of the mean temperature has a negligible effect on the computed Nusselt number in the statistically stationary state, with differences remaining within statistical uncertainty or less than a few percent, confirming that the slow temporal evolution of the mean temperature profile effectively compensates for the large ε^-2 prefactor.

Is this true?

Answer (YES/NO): YES